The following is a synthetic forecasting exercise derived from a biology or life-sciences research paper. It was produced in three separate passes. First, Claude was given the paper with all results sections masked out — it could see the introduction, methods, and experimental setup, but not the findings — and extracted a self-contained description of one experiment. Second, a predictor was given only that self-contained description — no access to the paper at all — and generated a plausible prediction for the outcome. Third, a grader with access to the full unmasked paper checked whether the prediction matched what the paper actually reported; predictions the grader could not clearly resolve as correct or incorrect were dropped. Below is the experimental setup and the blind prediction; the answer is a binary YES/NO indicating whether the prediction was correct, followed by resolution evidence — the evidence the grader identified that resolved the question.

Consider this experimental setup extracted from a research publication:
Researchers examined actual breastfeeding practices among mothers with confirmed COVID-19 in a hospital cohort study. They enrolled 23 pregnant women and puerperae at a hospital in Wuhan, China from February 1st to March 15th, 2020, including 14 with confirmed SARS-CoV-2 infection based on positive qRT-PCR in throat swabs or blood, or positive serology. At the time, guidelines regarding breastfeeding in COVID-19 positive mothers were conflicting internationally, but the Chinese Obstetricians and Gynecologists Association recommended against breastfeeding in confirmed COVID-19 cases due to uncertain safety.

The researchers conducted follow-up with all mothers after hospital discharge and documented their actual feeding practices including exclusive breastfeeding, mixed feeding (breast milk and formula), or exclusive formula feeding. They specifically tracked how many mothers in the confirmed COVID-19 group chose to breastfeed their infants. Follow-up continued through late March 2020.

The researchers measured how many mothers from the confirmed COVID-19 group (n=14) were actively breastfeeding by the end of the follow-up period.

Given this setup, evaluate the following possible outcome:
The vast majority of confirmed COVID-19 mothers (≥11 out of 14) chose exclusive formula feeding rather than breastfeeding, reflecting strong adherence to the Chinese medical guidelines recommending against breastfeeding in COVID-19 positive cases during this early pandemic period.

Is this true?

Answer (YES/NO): YES